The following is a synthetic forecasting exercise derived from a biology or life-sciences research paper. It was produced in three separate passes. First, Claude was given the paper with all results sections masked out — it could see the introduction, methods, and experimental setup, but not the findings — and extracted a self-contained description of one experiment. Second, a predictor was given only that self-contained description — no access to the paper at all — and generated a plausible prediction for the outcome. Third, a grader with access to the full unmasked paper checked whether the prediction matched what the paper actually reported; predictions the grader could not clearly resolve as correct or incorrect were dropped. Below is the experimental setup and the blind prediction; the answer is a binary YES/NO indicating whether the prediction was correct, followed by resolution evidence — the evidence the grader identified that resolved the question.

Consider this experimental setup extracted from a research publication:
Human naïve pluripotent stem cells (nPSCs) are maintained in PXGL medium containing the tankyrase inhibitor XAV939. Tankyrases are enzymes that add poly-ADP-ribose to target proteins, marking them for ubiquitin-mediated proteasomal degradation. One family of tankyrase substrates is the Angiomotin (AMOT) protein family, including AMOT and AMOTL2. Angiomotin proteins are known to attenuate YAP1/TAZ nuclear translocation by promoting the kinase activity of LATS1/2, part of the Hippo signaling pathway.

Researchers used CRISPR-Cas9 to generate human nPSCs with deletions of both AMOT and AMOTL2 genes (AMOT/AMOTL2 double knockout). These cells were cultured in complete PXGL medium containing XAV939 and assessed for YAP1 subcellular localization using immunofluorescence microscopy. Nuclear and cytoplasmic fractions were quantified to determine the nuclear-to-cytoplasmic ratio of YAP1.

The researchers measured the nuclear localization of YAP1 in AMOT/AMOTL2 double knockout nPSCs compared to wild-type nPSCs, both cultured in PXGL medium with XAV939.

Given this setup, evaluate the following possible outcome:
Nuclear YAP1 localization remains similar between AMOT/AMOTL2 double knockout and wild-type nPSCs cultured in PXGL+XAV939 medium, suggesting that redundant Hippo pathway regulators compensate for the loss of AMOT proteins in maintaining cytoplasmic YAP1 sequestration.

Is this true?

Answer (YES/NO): NO